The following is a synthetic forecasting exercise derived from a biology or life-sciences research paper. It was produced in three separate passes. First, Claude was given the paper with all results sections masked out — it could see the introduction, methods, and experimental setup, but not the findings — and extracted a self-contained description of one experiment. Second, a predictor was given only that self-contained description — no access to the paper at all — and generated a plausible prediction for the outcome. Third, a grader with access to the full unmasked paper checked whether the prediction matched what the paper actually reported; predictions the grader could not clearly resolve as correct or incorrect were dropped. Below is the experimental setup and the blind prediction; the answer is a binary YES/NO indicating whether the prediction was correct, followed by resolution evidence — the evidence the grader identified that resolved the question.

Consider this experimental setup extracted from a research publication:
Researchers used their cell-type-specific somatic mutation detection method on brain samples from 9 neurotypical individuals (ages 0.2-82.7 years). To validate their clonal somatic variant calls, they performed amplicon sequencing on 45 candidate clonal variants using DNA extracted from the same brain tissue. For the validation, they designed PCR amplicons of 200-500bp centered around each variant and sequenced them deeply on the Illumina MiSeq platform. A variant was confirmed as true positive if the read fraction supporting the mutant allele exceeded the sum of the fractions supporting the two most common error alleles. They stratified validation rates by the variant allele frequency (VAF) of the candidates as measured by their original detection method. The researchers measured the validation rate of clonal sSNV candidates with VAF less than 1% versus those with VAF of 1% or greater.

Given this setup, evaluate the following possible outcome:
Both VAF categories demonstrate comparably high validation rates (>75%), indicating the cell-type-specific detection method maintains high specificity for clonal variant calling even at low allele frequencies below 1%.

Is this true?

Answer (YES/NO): NO